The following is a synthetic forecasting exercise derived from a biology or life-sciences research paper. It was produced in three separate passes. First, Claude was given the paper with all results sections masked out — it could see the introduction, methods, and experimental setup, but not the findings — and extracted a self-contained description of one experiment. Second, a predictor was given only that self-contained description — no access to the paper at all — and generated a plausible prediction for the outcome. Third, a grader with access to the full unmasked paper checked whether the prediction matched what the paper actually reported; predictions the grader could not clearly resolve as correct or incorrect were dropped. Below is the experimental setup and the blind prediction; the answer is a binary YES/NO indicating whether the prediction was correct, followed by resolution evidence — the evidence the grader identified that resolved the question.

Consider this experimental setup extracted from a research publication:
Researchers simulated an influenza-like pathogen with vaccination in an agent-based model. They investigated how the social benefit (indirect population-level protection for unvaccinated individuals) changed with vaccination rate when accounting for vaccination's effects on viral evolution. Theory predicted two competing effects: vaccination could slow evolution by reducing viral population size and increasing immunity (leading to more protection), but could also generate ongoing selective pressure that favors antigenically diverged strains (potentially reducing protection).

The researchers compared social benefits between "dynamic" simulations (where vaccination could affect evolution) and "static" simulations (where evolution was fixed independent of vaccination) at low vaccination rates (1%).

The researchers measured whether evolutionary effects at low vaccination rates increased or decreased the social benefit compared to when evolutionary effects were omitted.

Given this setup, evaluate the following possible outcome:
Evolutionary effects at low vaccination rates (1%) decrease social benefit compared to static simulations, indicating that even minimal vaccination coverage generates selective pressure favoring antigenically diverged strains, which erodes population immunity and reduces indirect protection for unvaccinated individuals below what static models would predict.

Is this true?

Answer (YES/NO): YES